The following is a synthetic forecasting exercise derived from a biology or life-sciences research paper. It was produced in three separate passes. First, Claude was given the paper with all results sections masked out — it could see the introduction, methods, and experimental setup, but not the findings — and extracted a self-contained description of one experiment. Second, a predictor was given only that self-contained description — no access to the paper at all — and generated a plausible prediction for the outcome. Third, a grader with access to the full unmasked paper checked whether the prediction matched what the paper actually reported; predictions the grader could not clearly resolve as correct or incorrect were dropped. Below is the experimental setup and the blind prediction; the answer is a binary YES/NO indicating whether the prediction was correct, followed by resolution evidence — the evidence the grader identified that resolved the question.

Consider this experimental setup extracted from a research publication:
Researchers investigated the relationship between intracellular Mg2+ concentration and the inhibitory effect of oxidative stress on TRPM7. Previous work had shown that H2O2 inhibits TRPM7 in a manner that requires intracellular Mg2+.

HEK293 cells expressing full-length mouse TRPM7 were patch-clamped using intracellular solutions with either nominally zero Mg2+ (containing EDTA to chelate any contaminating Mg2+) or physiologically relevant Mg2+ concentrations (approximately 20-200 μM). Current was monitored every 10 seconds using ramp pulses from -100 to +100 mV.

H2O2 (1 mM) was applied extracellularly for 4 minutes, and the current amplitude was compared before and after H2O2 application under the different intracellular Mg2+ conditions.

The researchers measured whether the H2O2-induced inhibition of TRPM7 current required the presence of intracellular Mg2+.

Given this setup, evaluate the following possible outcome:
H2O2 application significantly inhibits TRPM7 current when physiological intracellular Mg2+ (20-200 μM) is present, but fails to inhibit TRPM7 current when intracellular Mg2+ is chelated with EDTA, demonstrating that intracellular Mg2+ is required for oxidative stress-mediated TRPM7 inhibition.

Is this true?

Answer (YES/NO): YES